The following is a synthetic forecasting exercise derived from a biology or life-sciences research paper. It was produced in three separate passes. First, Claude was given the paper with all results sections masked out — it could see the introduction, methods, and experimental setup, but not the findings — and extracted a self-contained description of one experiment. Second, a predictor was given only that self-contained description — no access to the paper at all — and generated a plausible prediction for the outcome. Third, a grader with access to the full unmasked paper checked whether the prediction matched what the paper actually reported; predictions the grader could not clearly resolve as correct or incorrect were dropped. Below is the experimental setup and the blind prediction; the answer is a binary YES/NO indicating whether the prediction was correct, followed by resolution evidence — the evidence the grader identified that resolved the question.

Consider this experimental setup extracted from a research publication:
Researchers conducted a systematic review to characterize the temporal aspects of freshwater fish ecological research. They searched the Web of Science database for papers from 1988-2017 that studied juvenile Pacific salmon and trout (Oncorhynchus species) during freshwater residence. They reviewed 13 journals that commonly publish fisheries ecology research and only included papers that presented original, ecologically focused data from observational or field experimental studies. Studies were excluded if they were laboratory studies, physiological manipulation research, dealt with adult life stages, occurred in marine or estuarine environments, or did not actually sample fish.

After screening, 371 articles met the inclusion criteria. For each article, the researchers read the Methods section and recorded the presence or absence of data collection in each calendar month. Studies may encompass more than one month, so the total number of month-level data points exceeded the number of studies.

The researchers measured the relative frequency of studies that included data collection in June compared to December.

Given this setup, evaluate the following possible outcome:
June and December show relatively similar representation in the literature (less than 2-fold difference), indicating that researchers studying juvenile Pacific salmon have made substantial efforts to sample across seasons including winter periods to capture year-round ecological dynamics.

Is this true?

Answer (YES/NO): NO